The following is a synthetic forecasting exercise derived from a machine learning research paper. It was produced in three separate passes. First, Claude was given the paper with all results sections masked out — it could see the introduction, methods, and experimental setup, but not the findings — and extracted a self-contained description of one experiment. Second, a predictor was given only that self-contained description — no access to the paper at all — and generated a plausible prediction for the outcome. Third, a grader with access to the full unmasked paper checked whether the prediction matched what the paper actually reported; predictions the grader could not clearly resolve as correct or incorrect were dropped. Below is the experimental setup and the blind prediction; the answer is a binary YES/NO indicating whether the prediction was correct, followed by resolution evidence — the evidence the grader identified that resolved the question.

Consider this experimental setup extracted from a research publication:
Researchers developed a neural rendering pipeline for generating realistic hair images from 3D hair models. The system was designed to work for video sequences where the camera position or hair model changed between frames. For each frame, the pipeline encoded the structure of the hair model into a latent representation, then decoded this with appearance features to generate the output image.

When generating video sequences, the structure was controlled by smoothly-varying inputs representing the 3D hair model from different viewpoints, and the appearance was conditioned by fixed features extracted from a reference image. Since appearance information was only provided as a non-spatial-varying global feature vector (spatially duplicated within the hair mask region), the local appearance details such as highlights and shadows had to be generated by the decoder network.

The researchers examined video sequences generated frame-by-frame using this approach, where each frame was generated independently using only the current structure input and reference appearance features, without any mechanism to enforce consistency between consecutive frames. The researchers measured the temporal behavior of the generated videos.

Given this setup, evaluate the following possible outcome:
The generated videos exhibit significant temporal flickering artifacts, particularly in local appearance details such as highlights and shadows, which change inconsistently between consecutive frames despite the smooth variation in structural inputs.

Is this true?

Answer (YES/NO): YES